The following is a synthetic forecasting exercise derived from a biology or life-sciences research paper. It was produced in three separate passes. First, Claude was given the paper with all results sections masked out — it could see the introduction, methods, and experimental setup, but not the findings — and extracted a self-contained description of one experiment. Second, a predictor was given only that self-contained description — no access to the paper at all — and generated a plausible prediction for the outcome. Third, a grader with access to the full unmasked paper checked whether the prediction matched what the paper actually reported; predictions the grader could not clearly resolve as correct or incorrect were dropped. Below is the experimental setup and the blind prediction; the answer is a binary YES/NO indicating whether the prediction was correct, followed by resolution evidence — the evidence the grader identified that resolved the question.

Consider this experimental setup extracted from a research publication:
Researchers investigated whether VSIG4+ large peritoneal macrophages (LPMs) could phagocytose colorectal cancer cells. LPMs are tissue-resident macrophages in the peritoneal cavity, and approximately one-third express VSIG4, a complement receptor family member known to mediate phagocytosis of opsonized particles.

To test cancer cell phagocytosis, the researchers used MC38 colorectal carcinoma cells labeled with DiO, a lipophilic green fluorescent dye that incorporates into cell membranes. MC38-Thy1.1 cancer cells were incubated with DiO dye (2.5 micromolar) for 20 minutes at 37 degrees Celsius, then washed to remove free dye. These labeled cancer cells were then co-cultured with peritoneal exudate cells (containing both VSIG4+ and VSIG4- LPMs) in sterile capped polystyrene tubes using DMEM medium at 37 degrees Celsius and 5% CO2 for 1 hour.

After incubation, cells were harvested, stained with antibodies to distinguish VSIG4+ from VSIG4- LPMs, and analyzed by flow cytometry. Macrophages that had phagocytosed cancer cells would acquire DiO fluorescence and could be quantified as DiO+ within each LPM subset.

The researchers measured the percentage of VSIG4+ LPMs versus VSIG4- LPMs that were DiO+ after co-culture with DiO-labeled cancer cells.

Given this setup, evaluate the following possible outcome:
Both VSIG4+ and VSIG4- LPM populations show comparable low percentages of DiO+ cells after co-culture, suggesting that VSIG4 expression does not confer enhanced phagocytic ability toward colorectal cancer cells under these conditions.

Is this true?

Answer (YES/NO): NO